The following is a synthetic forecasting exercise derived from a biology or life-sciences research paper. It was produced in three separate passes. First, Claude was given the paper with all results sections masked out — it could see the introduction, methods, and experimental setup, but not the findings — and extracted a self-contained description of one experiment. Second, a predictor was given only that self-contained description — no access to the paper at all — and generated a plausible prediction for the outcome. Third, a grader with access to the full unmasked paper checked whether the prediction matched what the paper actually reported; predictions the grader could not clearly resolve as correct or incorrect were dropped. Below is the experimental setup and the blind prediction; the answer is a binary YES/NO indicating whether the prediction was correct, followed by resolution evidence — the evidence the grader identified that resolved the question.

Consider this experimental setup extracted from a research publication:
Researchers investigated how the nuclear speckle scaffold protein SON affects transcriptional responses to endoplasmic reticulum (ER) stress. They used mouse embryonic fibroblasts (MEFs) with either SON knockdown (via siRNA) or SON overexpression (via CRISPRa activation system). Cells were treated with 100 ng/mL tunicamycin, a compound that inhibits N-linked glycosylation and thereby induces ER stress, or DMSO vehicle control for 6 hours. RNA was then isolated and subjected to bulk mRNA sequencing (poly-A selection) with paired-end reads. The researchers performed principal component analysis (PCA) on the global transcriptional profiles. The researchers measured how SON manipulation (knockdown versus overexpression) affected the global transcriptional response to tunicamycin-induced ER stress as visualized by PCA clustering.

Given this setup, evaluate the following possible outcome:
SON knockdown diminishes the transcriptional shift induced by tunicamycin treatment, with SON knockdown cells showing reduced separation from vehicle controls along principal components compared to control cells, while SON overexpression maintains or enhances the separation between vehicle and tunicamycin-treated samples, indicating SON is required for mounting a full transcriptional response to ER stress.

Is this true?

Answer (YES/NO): YES